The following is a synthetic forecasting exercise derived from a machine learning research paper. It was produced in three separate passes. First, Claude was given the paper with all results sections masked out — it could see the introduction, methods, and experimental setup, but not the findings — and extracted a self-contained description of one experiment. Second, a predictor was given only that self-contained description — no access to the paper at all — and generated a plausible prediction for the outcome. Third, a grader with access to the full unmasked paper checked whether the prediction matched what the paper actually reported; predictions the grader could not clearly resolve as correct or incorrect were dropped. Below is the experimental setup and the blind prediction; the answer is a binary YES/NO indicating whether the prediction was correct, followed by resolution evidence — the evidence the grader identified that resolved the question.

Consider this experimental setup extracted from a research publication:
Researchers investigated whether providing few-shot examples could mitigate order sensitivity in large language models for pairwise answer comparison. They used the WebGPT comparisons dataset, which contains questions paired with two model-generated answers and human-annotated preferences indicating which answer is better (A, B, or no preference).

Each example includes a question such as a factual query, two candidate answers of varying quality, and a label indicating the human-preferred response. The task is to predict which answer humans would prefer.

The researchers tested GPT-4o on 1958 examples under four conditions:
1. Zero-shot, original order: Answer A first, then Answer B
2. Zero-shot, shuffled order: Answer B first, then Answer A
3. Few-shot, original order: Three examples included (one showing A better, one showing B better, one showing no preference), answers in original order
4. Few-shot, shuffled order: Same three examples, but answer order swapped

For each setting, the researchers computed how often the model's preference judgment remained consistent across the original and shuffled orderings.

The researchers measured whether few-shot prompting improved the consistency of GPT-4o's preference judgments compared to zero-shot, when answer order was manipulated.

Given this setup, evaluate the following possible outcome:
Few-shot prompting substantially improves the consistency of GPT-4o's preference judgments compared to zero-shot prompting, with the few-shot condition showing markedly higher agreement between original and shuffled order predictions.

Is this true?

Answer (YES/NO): NO